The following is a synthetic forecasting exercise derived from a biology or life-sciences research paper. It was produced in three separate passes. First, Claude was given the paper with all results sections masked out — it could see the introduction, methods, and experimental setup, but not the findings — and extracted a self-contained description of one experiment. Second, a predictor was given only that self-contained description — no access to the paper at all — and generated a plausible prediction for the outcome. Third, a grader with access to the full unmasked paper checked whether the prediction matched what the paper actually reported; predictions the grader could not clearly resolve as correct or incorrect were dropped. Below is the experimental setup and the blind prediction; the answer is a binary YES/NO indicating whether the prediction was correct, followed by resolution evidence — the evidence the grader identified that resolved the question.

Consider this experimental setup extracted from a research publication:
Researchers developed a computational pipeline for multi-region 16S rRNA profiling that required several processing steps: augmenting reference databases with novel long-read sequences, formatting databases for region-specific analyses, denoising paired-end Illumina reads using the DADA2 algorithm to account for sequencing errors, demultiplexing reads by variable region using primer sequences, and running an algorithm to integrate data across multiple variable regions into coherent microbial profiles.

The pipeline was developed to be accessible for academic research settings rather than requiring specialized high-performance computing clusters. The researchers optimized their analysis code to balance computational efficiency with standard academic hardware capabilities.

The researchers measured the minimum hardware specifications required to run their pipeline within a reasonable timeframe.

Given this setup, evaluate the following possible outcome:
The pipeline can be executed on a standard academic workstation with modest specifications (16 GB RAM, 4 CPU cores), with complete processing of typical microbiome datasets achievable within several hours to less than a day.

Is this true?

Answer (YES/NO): NO